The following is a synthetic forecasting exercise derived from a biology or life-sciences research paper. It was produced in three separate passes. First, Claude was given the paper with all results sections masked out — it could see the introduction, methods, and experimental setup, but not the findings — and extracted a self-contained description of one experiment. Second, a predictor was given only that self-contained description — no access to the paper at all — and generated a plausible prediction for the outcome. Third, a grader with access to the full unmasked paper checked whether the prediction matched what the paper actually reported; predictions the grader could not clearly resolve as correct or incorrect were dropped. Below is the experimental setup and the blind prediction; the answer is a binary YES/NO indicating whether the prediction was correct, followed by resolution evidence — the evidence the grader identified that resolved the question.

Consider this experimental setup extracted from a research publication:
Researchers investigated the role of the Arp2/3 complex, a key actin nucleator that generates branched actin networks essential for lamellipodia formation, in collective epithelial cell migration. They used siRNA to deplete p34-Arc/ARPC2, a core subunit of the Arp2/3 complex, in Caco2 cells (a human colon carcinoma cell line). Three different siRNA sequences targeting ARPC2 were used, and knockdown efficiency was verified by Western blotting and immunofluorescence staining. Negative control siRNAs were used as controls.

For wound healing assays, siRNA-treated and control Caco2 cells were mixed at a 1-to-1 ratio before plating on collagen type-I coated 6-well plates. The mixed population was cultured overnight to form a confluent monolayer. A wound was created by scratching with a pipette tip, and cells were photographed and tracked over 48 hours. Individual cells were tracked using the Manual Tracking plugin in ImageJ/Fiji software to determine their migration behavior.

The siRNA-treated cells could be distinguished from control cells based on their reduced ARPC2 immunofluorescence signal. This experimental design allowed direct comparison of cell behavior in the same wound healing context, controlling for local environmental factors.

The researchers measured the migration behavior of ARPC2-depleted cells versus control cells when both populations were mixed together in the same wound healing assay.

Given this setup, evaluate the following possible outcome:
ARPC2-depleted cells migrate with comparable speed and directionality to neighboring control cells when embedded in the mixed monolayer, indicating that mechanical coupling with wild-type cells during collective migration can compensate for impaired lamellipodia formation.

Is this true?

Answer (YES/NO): NO